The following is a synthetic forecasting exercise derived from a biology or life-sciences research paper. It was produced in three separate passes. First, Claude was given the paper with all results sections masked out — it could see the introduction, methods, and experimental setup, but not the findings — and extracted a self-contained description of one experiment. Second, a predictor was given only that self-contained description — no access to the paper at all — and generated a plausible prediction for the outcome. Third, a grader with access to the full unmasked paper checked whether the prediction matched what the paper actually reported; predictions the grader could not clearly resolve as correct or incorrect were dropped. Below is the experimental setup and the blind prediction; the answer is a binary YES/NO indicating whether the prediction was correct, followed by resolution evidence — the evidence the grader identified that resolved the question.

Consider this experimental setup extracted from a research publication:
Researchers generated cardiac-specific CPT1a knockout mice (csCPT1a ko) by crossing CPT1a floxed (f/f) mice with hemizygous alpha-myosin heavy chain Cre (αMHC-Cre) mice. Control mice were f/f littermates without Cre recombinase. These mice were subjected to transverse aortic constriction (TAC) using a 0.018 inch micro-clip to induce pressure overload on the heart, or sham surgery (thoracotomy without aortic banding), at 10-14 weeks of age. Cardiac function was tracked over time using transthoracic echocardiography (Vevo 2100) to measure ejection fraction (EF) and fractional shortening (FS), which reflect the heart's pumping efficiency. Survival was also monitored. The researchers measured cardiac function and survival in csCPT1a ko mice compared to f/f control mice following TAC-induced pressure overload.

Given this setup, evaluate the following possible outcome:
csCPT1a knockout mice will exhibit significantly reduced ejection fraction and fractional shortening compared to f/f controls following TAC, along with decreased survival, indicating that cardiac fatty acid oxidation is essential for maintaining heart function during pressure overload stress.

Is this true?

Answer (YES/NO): NO